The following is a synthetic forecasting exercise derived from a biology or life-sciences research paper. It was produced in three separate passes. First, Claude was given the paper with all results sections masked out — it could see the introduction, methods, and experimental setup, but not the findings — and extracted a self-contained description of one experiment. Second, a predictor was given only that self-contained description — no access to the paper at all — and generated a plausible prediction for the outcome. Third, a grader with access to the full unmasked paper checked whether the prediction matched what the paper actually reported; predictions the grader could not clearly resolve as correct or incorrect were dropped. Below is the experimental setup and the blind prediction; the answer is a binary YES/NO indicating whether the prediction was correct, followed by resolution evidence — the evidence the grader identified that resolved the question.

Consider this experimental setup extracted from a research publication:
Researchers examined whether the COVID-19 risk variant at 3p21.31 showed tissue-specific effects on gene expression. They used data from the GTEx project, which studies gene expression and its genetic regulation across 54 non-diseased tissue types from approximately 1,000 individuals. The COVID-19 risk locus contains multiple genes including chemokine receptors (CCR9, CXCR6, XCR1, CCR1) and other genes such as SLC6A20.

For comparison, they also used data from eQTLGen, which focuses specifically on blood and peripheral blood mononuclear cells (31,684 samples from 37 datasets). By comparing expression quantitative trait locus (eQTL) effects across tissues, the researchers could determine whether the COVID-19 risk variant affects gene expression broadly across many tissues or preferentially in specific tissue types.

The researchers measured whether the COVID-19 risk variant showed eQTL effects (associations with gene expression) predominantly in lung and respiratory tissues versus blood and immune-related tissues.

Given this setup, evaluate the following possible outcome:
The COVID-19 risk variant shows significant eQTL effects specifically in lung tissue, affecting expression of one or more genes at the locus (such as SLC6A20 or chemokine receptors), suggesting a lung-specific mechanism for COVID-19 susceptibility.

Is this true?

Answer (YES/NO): NO